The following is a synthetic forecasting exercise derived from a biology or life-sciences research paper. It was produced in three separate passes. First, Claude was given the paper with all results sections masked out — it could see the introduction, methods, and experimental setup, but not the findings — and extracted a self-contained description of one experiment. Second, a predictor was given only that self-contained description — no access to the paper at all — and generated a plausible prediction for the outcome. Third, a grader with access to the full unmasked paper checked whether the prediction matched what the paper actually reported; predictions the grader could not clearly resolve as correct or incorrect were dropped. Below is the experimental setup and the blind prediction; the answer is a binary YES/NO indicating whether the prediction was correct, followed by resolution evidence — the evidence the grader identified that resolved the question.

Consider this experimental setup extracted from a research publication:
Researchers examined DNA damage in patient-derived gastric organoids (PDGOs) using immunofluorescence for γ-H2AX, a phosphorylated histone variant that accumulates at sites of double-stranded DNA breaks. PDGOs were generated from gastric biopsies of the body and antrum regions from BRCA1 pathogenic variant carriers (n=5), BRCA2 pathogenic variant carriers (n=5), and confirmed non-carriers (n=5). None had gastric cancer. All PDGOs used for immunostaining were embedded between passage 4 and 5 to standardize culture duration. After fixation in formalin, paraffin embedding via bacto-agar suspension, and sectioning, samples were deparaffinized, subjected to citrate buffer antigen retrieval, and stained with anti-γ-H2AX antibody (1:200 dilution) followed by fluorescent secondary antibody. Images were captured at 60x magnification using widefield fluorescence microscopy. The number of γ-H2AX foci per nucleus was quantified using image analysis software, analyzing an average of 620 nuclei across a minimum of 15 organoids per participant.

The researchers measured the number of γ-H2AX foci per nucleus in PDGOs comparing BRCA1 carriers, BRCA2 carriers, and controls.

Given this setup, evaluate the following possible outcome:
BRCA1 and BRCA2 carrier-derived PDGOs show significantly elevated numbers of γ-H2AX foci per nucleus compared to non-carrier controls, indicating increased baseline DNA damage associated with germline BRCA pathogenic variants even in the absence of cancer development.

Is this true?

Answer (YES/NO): YES